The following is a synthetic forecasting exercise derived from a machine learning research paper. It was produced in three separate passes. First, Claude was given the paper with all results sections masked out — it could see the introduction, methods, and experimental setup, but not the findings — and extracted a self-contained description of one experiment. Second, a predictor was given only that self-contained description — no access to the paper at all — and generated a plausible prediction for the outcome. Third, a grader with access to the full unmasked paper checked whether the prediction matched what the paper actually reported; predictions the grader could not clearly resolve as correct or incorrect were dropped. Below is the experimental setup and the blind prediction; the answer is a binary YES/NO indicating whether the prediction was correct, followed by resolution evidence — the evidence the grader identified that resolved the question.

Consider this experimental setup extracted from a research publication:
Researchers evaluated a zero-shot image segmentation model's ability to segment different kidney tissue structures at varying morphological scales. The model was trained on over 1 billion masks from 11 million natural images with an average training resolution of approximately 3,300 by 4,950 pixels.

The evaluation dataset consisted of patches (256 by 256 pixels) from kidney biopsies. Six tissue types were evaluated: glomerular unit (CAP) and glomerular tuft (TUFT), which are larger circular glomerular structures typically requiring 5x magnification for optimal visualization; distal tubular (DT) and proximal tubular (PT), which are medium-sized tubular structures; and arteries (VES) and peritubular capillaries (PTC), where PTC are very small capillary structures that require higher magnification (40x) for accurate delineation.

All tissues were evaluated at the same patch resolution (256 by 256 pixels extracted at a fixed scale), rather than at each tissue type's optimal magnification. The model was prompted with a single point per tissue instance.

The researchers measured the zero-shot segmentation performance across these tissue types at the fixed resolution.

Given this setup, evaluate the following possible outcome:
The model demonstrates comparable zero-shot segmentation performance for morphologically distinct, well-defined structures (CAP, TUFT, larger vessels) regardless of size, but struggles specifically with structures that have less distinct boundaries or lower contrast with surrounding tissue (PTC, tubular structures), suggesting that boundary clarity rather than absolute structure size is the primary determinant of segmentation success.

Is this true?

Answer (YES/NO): NO